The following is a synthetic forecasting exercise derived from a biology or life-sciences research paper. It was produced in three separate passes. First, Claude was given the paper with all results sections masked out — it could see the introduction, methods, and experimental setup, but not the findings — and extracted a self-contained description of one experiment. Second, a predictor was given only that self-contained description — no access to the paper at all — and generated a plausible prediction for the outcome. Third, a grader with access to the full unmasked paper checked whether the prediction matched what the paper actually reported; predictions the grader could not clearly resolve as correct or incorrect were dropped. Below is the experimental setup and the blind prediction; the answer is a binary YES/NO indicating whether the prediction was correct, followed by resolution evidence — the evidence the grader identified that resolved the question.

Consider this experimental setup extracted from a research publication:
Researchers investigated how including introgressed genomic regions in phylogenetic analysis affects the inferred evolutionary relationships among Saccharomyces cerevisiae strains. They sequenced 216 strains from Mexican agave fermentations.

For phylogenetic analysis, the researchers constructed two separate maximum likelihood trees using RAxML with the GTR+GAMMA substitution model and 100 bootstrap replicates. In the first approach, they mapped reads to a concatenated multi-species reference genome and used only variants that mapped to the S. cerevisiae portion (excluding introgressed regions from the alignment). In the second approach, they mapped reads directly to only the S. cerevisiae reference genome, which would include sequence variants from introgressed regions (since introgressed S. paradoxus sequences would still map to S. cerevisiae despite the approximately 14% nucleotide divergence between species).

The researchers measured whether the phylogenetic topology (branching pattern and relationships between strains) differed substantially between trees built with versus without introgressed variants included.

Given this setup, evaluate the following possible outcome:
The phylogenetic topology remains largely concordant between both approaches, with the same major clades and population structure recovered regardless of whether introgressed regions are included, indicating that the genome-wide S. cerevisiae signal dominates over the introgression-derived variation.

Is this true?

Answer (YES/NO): YES